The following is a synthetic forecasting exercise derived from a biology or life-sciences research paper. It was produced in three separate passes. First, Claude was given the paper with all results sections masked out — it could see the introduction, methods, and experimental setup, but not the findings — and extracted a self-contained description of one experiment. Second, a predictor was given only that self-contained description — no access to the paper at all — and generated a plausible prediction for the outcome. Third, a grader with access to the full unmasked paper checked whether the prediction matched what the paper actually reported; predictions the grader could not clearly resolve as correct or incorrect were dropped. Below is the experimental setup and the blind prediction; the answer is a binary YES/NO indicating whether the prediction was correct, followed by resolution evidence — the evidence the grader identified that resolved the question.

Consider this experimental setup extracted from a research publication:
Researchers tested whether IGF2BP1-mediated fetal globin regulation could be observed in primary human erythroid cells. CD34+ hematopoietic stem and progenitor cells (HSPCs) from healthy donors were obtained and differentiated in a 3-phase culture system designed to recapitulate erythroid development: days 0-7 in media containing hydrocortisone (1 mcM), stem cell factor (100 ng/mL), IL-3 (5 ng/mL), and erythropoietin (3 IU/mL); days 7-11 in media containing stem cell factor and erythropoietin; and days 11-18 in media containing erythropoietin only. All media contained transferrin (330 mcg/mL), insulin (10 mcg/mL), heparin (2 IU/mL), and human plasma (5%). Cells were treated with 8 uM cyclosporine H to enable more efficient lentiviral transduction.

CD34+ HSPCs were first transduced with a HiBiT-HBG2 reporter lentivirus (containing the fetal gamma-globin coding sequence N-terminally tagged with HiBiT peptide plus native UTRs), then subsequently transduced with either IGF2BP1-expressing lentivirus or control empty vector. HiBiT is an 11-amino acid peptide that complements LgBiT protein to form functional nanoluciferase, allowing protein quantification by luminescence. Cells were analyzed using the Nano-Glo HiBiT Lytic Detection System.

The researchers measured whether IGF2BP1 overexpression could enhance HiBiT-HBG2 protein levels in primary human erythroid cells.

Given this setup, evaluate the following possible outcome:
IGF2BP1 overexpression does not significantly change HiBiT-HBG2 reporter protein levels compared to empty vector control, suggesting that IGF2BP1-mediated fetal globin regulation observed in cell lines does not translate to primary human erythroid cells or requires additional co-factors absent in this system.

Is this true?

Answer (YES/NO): NO